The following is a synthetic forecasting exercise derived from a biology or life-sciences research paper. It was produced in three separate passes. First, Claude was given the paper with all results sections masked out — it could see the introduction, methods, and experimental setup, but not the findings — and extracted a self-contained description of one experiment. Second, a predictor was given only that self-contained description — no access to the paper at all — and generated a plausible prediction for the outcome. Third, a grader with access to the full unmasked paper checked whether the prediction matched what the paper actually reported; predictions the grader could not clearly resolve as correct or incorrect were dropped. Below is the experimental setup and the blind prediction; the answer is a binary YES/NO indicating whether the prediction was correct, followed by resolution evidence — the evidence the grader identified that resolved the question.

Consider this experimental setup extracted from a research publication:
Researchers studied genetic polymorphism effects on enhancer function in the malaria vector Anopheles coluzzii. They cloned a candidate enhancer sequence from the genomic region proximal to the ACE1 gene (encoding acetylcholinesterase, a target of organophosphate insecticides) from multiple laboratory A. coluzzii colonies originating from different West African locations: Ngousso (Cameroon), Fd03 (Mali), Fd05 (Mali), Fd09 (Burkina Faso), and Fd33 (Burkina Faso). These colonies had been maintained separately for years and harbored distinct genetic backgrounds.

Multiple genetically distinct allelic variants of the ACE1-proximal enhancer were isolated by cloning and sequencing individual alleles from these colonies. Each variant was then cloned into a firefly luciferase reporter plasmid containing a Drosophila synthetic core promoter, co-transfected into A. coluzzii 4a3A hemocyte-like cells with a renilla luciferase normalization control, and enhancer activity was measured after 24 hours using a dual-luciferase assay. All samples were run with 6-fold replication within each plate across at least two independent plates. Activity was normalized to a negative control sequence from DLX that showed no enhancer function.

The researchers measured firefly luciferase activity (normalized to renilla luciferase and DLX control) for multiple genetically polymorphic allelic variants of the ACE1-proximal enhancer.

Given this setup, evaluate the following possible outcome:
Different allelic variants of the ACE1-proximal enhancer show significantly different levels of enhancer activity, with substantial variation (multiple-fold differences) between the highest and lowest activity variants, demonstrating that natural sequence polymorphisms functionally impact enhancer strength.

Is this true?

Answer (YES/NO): YES